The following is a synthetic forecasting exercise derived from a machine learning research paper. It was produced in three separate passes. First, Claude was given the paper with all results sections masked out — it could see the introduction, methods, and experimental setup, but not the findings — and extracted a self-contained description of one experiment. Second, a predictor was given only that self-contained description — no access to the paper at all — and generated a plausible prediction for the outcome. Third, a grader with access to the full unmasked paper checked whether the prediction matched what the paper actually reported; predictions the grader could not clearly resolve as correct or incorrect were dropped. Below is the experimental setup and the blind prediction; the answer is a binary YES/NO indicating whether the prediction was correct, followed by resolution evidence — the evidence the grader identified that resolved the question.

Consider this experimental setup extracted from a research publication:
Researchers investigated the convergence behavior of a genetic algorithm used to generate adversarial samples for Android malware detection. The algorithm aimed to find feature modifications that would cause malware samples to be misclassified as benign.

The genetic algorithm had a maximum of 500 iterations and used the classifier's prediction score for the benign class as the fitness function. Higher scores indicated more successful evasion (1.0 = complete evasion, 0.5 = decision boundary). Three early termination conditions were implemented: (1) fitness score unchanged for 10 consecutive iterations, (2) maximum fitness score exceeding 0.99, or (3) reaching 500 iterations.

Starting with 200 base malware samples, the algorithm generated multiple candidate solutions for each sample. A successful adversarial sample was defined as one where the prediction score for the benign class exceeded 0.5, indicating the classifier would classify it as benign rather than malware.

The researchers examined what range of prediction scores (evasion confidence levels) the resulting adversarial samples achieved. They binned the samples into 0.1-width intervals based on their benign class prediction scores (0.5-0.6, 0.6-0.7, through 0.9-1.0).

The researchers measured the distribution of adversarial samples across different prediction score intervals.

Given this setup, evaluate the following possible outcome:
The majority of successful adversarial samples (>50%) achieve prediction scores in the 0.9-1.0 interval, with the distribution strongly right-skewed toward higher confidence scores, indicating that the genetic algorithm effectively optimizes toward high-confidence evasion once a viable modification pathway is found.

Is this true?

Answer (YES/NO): NO